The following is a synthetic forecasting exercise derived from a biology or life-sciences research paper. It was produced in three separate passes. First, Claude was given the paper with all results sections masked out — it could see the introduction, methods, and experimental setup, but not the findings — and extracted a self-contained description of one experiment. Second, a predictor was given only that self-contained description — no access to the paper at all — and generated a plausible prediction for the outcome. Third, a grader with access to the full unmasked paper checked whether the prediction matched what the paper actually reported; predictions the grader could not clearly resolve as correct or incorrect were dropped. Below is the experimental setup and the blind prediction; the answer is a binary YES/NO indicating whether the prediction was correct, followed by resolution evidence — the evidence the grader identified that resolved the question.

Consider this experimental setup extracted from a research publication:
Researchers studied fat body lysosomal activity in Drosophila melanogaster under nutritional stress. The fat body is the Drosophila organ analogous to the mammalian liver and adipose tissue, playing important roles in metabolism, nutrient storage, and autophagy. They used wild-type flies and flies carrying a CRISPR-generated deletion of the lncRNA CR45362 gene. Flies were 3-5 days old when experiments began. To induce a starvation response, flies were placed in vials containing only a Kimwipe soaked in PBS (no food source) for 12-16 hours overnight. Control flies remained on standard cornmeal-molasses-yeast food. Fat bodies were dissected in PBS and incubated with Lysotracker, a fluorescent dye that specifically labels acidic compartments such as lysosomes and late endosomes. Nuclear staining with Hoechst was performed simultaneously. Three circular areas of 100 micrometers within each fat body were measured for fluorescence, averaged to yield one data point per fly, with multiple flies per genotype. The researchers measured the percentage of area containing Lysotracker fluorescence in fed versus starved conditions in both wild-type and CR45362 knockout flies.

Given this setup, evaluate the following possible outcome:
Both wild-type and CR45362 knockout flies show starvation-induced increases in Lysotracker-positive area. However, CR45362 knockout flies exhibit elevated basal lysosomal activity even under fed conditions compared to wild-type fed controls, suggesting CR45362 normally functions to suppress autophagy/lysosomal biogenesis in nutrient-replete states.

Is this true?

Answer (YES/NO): NO